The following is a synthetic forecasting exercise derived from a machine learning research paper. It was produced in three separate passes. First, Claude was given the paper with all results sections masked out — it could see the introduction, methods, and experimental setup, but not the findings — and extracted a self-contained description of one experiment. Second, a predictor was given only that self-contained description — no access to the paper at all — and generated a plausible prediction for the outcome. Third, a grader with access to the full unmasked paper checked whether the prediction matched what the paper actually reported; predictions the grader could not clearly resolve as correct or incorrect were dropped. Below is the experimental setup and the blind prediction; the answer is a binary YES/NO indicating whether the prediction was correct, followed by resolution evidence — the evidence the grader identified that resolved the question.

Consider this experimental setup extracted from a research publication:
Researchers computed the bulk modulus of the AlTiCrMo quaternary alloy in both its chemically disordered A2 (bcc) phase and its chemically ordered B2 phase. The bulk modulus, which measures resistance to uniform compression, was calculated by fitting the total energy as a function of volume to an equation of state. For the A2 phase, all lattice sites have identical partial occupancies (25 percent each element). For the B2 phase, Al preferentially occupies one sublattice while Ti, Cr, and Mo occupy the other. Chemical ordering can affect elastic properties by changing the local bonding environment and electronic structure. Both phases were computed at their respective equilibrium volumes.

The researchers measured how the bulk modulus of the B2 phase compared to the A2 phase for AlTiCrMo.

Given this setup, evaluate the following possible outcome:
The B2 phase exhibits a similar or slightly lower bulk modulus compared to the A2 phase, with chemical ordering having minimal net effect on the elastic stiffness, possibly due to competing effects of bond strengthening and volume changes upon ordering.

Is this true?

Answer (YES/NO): YES